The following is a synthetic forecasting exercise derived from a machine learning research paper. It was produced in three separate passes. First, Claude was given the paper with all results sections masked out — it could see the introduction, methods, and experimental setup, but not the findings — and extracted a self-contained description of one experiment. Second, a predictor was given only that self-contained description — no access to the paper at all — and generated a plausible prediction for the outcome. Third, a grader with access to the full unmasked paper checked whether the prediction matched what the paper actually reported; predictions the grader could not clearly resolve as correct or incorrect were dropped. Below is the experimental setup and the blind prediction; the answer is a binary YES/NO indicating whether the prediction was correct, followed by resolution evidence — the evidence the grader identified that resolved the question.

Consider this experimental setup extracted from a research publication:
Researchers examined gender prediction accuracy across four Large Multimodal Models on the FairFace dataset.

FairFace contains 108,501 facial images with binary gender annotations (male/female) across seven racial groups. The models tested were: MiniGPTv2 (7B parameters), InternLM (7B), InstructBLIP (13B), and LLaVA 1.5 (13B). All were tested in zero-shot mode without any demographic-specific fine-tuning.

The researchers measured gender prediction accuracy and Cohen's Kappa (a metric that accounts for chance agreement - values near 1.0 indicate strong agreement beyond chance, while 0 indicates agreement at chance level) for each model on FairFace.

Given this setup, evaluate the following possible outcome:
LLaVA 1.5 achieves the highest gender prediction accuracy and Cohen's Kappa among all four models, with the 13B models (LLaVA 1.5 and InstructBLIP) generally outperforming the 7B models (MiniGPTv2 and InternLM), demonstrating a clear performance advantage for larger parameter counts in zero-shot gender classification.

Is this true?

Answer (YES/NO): NO